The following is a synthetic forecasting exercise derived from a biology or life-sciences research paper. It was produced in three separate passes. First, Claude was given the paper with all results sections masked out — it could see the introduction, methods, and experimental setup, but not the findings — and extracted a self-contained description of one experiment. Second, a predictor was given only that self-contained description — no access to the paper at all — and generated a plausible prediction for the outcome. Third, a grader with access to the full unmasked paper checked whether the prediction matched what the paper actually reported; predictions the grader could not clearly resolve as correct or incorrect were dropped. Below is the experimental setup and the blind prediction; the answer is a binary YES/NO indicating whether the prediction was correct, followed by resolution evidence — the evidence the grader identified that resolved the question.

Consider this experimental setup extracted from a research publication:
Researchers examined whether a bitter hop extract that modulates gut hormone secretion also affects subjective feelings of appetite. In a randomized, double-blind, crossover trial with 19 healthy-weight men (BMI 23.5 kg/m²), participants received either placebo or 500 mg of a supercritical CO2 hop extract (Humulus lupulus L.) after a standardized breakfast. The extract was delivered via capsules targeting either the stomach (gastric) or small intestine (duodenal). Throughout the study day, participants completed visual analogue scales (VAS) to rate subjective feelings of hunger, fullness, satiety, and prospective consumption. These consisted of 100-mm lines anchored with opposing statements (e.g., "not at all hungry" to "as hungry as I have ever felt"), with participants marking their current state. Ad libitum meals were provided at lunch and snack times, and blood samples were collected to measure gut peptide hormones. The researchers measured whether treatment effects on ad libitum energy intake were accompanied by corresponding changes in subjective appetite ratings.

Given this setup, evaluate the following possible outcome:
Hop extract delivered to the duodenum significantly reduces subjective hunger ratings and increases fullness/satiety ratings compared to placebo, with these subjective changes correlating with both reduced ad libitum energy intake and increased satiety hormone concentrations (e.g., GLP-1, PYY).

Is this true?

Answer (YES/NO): NO